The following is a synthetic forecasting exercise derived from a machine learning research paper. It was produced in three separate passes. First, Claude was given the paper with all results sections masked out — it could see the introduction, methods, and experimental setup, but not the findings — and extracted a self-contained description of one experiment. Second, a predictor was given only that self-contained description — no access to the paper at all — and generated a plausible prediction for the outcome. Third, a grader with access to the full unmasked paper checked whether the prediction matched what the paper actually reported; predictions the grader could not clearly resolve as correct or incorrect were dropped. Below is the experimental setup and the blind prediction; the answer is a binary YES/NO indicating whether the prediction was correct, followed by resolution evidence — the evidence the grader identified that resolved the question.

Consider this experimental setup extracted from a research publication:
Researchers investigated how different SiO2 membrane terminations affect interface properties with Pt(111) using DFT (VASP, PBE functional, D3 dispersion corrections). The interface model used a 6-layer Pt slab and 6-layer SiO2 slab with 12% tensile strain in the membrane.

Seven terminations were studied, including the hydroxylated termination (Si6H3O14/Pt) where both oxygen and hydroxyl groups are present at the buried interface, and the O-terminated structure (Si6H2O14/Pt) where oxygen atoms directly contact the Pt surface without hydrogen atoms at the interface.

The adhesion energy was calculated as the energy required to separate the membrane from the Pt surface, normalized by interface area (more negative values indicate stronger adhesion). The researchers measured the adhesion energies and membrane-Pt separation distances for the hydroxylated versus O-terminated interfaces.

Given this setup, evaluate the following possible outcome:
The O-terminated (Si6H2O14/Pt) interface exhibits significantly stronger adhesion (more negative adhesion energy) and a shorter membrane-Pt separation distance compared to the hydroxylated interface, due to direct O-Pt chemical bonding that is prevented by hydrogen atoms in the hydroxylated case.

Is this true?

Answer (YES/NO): YES